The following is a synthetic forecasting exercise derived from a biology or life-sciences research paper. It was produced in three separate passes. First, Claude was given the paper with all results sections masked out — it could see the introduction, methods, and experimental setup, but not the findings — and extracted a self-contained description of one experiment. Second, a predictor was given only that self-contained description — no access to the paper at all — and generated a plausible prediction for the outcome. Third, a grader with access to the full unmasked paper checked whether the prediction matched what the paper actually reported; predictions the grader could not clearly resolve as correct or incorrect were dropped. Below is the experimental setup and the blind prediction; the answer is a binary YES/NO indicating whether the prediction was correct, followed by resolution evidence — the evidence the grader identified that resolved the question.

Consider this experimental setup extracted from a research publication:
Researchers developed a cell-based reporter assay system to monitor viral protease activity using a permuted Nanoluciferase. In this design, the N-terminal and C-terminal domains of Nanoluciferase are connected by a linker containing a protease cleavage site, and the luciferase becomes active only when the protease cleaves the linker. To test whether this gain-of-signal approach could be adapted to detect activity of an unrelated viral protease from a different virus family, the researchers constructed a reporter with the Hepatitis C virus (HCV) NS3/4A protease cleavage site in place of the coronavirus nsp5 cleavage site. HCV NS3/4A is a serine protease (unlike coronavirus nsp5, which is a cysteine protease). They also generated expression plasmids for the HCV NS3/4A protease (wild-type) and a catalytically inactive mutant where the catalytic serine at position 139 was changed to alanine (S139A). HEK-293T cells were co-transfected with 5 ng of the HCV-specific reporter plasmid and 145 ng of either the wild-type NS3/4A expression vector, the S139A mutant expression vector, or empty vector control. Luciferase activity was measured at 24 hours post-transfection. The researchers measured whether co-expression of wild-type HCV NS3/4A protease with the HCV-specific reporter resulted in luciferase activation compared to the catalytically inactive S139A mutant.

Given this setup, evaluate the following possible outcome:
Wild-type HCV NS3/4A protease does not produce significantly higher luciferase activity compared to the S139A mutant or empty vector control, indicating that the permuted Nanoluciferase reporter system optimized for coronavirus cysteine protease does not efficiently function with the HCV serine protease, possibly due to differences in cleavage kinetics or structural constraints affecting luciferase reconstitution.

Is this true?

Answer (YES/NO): NO